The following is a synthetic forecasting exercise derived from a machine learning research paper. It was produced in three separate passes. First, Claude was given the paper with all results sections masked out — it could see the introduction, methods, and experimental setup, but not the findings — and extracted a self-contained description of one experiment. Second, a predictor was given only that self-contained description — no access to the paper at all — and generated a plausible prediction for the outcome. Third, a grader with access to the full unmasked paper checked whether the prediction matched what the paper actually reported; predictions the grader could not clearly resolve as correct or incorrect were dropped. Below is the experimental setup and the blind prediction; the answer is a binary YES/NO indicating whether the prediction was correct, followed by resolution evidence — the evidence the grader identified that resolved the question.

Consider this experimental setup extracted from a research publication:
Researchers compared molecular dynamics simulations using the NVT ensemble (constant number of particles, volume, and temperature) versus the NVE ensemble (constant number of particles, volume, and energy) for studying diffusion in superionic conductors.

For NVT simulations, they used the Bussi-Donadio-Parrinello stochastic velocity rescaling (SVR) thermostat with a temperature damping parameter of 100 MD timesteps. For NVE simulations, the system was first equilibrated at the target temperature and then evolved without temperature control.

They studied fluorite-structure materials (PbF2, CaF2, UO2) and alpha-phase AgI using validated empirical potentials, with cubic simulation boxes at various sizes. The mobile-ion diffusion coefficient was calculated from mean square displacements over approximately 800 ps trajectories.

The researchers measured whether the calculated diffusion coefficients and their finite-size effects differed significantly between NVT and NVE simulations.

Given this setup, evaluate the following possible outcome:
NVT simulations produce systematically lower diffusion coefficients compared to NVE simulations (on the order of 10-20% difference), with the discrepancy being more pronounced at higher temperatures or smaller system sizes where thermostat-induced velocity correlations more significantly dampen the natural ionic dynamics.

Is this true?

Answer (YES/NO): NO